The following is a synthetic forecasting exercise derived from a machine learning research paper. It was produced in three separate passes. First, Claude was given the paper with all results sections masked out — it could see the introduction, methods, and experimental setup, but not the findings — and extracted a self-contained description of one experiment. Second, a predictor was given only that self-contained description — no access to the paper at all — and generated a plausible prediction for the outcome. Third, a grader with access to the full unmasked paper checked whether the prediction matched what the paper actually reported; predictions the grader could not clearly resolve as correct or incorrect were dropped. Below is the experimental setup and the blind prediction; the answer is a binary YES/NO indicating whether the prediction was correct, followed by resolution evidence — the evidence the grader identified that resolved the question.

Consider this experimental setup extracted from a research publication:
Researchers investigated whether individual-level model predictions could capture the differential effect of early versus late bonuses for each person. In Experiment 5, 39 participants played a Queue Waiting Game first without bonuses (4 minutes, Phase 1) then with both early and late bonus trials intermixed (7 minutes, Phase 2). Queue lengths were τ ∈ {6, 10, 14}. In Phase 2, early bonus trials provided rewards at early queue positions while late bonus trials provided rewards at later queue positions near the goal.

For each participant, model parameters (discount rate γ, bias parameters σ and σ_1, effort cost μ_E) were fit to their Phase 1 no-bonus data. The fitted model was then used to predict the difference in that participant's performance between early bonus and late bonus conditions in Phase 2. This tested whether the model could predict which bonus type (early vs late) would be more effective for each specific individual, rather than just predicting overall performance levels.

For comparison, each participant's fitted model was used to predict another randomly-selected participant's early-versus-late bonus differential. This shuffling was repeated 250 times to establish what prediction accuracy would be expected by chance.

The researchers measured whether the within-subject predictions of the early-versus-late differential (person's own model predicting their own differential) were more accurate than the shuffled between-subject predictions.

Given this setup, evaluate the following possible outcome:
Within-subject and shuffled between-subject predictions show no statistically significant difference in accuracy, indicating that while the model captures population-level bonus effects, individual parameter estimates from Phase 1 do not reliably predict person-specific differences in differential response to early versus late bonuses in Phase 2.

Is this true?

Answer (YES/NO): NO